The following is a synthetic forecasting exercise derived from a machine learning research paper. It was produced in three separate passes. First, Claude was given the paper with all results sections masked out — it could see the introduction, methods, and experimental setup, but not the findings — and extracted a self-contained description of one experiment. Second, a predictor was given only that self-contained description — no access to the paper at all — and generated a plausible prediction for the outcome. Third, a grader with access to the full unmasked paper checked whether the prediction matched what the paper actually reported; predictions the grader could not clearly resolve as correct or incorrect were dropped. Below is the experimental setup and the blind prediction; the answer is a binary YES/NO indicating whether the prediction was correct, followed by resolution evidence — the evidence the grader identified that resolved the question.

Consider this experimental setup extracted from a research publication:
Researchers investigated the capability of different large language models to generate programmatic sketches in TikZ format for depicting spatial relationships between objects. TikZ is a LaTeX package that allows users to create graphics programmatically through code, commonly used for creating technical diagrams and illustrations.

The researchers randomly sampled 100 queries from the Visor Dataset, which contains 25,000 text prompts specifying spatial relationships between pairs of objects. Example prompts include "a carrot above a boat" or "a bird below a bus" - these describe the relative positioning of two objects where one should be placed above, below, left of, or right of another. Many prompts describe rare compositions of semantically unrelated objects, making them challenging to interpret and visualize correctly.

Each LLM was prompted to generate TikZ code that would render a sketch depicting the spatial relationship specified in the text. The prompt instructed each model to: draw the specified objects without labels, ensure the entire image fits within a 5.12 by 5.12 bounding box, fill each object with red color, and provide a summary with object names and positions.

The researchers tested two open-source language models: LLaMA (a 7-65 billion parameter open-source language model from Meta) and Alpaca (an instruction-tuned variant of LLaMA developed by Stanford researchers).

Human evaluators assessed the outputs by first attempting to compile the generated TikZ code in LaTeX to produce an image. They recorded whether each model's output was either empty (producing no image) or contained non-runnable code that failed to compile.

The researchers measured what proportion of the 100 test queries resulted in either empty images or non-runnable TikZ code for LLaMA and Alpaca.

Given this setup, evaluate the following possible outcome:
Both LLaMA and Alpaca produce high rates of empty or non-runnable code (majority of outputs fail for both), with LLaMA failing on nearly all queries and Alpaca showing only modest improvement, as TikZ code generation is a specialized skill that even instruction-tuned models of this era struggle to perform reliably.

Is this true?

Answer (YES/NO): NO